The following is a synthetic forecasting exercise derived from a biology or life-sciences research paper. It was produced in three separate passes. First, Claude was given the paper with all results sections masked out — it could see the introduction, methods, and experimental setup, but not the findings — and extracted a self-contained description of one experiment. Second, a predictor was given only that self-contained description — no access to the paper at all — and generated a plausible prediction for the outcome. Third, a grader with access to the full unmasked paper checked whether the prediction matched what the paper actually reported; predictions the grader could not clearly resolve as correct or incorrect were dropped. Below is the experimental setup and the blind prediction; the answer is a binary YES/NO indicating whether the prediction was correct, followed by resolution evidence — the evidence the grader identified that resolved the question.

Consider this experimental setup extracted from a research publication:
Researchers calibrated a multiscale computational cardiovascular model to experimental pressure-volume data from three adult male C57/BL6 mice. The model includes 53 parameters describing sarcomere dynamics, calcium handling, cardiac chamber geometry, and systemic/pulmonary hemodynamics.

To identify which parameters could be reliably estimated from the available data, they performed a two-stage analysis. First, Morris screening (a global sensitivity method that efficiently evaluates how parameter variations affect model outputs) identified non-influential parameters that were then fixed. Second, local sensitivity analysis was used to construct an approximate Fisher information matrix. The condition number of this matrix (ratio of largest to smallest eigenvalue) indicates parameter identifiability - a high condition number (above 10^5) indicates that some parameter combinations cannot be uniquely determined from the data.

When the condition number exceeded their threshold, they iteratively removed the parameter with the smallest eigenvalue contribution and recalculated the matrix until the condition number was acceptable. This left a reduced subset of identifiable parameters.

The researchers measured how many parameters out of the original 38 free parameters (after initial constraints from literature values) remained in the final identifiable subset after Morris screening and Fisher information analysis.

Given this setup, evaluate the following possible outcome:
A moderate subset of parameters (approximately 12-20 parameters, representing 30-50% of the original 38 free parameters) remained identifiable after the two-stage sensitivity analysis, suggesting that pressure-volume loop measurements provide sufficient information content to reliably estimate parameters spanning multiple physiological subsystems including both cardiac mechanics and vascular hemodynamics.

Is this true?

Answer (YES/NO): NO